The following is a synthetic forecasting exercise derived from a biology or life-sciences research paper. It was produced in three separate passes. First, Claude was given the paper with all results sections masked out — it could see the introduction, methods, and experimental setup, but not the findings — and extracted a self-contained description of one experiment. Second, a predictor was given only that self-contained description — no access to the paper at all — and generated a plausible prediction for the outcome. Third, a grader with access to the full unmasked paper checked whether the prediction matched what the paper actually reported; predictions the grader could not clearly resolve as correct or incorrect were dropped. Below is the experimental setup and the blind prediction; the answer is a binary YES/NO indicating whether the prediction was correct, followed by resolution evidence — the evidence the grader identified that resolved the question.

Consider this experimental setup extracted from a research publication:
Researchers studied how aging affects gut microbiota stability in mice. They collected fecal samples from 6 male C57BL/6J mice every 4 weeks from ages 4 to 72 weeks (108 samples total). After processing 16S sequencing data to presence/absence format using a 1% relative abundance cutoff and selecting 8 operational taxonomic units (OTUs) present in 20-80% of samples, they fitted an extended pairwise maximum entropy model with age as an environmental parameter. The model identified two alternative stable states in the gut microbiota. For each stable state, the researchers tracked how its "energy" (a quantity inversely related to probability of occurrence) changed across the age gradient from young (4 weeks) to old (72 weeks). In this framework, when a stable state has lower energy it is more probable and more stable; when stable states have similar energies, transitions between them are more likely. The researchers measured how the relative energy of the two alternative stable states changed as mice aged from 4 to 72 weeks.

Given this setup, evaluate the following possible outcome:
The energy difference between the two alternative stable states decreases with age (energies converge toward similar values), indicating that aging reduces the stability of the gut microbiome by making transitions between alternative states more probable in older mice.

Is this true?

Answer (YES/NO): YES